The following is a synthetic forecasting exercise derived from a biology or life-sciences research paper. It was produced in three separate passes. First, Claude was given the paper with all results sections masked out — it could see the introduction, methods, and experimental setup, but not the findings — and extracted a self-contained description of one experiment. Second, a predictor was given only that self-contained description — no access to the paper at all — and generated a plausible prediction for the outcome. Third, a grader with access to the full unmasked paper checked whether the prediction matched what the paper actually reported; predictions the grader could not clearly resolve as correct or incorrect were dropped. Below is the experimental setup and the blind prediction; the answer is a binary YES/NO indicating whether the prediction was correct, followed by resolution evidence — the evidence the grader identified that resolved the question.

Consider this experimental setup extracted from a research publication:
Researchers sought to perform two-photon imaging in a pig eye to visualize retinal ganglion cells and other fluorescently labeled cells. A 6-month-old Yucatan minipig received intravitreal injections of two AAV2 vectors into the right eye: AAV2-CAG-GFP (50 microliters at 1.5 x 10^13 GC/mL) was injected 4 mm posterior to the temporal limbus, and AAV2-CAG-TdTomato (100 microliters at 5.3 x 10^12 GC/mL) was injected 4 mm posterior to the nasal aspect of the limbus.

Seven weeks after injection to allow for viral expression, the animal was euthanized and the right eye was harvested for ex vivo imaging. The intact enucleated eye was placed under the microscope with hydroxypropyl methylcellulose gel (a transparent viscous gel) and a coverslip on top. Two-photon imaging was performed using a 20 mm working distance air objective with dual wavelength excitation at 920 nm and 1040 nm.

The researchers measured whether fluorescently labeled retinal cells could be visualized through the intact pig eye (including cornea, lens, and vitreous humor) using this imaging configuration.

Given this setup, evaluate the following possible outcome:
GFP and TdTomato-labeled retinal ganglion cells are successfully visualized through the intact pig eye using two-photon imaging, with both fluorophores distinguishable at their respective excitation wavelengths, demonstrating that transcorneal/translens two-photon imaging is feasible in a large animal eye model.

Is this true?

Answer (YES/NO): YES